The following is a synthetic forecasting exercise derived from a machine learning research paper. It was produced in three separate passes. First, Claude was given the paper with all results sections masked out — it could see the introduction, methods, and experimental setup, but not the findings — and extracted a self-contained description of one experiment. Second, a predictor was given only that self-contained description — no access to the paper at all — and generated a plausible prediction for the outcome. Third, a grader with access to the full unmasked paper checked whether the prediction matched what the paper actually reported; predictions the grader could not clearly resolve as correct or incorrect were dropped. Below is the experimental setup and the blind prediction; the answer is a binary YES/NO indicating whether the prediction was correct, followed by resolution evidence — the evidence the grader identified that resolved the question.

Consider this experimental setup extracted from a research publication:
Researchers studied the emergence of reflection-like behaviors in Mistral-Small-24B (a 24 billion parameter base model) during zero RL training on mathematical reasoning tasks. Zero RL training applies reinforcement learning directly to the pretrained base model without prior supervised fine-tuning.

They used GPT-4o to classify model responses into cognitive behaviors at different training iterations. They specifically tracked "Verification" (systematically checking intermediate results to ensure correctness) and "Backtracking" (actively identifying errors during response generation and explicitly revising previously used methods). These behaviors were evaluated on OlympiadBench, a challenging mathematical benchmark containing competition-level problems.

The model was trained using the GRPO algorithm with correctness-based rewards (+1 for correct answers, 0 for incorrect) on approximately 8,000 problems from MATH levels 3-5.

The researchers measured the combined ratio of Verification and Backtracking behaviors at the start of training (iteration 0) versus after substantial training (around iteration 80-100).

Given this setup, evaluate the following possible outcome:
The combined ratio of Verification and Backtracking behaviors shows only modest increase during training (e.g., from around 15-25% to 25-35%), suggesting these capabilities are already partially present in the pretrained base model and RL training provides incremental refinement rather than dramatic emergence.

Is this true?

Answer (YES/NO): NO